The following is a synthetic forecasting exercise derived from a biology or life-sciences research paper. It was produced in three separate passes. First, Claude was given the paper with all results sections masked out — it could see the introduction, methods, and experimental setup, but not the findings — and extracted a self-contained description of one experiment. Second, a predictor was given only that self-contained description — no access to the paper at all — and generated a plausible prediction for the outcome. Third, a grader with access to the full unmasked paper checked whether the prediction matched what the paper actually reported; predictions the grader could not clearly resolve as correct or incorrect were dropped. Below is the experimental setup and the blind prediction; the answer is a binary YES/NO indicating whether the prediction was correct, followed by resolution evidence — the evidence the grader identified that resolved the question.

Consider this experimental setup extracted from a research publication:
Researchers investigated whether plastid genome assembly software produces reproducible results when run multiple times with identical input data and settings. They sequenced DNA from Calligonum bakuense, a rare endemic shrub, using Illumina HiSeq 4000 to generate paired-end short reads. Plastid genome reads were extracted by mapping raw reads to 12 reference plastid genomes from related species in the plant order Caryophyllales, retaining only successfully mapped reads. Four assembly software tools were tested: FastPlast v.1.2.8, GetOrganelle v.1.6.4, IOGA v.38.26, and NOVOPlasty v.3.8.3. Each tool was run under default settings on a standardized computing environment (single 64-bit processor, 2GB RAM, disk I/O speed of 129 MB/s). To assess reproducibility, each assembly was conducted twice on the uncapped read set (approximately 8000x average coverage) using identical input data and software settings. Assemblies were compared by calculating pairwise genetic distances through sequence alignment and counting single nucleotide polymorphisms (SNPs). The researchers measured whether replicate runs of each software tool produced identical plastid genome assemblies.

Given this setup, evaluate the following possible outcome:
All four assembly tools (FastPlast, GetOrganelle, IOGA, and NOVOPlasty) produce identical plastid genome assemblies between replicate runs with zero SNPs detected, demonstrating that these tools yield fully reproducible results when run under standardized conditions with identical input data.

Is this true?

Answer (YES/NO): NO